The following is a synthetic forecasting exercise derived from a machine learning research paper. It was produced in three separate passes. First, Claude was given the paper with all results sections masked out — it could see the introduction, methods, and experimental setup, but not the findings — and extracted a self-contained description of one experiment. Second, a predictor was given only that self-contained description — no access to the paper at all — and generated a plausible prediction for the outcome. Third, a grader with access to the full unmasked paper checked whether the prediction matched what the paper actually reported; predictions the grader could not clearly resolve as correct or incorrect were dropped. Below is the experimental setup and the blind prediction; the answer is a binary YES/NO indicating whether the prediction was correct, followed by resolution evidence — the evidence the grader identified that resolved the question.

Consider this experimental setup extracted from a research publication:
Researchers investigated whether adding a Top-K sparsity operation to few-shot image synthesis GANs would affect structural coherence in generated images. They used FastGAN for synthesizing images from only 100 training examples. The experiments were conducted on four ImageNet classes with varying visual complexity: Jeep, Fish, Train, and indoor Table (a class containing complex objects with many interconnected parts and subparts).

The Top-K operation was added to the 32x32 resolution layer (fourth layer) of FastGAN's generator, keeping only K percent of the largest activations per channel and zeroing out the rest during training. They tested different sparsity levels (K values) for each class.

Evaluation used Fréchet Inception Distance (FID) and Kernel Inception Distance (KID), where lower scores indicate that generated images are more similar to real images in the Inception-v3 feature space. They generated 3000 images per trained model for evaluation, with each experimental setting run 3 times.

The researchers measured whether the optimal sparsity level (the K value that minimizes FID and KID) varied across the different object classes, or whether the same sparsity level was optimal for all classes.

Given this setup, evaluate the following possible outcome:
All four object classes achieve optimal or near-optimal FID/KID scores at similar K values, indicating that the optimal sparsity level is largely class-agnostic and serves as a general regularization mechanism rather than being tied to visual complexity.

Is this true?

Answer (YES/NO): NO